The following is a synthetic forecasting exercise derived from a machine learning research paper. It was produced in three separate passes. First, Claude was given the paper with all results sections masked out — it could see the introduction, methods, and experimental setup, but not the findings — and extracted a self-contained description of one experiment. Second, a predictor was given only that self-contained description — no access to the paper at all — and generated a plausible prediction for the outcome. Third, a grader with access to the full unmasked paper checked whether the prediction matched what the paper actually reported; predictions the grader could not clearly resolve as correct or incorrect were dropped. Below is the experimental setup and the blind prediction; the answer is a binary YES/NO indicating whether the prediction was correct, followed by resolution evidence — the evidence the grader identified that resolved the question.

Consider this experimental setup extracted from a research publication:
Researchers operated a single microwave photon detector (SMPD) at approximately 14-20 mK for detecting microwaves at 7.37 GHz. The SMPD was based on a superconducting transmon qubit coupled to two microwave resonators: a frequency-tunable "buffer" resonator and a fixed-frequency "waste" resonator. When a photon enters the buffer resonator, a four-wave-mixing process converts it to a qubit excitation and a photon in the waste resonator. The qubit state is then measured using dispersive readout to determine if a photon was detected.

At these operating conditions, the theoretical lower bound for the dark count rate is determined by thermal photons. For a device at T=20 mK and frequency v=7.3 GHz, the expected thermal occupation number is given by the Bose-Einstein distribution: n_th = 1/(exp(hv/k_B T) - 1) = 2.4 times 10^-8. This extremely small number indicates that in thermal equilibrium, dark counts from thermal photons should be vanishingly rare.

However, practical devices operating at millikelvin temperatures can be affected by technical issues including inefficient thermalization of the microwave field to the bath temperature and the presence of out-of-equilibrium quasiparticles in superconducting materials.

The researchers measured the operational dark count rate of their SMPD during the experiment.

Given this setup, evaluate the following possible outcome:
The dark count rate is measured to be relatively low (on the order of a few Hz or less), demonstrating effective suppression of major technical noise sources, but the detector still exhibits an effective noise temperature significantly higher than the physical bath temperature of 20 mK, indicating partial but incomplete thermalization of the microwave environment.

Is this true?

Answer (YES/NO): NO